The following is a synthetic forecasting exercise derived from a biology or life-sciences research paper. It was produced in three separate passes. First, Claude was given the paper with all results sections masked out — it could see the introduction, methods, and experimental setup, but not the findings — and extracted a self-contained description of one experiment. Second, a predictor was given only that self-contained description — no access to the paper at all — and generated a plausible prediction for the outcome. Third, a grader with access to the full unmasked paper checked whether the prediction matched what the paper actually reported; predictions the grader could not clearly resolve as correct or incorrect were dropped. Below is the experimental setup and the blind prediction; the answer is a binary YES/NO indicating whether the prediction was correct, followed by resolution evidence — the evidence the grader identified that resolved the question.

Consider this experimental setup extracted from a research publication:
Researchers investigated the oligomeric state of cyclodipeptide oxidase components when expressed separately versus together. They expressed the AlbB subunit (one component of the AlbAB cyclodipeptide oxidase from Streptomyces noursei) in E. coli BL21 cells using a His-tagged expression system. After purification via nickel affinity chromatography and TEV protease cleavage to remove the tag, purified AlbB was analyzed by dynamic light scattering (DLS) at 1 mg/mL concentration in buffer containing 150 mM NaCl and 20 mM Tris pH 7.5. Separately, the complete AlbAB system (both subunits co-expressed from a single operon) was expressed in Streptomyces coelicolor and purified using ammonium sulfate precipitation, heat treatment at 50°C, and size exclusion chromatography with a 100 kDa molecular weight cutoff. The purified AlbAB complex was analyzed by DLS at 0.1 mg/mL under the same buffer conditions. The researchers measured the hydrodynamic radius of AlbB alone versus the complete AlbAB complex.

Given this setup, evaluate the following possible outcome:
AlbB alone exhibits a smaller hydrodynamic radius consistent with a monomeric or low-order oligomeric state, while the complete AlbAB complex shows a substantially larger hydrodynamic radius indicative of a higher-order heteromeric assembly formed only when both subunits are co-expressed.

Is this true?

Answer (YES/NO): YES